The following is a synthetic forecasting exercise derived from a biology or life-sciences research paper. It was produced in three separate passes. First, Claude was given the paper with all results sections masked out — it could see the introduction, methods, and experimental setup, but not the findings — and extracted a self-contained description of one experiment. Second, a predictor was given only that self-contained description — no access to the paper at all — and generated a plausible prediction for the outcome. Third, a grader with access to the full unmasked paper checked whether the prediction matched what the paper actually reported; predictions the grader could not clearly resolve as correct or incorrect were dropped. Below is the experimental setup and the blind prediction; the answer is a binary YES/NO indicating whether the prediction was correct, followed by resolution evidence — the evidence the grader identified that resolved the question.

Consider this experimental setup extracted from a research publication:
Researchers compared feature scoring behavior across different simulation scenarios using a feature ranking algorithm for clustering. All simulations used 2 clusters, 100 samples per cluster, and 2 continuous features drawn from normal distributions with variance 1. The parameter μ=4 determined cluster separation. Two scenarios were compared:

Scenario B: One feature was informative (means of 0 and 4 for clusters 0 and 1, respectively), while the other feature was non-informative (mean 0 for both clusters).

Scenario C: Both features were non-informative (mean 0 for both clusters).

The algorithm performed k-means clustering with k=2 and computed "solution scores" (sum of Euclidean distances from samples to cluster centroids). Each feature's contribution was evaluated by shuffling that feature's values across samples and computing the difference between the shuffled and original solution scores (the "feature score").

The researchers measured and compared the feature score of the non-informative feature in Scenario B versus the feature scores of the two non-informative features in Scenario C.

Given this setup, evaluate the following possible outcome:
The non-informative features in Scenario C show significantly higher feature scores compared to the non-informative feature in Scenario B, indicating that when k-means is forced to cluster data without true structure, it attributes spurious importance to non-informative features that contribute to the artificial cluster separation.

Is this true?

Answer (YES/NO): YES